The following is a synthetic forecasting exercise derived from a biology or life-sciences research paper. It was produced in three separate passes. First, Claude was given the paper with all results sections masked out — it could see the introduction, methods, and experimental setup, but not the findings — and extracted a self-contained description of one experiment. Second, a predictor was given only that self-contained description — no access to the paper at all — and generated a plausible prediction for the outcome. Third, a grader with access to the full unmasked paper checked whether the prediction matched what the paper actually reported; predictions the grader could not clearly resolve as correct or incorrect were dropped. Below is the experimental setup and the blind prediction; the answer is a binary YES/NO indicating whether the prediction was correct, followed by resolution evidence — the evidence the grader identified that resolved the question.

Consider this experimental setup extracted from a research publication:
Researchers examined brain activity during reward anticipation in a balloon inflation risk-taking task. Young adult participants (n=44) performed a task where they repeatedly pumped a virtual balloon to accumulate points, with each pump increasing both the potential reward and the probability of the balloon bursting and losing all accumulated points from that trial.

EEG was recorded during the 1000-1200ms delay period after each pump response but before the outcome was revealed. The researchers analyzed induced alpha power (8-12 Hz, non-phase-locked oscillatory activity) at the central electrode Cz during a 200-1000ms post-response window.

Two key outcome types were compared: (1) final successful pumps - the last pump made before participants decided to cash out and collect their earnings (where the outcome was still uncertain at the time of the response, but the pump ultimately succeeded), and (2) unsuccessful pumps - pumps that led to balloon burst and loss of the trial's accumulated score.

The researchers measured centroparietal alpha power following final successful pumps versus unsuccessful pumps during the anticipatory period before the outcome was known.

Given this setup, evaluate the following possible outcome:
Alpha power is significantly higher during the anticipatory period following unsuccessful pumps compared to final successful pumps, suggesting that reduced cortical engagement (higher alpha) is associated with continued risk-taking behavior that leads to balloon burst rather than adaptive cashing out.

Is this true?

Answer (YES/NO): YES